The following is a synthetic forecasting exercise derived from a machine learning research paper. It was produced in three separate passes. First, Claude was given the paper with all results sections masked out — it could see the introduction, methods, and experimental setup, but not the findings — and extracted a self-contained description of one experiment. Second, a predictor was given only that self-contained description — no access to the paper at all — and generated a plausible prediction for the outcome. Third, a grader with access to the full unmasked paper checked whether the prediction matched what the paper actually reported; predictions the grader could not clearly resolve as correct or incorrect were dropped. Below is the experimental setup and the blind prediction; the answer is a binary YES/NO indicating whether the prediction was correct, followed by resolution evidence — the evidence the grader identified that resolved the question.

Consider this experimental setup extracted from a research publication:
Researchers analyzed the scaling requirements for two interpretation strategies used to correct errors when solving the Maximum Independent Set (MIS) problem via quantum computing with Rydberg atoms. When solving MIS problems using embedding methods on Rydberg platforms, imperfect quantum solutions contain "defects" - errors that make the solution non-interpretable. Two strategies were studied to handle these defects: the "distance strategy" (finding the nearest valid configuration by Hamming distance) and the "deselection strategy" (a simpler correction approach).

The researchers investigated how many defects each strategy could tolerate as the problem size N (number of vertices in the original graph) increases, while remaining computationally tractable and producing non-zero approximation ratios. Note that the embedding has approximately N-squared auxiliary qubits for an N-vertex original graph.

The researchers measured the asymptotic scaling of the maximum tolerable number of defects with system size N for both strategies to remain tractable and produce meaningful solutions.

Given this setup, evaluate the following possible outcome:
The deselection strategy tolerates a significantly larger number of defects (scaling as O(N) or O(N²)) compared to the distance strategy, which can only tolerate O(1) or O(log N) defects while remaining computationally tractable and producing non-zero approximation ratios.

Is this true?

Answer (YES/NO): NO